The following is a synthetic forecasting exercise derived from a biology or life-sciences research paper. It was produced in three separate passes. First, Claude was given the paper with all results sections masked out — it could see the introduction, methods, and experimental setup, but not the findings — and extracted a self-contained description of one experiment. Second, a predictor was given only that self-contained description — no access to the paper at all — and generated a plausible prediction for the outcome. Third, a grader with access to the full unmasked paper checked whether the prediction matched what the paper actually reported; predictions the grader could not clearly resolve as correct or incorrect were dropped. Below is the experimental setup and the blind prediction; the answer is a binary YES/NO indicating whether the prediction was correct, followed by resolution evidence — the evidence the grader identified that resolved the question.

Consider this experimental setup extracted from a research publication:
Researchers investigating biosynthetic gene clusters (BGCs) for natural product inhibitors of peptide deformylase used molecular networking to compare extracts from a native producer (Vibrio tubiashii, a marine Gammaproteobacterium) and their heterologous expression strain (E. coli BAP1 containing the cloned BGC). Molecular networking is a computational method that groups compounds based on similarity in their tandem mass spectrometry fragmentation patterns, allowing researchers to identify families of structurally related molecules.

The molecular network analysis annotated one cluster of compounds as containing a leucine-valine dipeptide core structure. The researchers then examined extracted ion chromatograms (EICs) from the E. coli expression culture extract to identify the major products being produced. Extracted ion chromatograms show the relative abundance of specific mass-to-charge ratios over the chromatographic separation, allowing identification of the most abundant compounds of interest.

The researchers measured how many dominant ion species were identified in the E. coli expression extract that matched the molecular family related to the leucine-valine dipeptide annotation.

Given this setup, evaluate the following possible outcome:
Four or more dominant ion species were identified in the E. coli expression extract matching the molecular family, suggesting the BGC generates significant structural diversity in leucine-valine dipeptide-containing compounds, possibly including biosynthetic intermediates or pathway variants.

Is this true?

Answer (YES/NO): NO